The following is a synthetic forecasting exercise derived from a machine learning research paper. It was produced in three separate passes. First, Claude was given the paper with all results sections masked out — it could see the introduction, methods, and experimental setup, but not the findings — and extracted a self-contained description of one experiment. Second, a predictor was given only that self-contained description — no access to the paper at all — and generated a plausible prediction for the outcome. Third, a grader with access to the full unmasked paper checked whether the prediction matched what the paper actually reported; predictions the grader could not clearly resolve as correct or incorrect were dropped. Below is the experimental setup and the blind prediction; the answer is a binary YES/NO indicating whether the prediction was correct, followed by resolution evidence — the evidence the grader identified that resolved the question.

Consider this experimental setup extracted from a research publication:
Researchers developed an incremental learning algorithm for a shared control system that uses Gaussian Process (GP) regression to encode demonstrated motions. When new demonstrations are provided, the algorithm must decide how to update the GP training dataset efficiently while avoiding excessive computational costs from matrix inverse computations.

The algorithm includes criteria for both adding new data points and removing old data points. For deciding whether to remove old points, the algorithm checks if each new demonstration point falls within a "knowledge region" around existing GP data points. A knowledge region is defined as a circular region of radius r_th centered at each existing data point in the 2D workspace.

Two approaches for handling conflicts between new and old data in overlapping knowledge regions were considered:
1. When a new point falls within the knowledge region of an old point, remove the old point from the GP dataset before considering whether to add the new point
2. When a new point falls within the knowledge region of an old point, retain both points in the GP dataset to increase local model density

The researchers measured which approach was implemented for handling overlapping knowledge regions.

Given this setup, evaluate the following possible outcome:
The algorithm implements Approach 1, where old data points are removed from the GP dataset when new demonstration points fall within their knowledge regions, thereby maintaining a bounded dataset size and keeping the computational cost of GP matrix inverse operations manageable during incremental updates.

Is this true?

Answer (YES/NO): YES